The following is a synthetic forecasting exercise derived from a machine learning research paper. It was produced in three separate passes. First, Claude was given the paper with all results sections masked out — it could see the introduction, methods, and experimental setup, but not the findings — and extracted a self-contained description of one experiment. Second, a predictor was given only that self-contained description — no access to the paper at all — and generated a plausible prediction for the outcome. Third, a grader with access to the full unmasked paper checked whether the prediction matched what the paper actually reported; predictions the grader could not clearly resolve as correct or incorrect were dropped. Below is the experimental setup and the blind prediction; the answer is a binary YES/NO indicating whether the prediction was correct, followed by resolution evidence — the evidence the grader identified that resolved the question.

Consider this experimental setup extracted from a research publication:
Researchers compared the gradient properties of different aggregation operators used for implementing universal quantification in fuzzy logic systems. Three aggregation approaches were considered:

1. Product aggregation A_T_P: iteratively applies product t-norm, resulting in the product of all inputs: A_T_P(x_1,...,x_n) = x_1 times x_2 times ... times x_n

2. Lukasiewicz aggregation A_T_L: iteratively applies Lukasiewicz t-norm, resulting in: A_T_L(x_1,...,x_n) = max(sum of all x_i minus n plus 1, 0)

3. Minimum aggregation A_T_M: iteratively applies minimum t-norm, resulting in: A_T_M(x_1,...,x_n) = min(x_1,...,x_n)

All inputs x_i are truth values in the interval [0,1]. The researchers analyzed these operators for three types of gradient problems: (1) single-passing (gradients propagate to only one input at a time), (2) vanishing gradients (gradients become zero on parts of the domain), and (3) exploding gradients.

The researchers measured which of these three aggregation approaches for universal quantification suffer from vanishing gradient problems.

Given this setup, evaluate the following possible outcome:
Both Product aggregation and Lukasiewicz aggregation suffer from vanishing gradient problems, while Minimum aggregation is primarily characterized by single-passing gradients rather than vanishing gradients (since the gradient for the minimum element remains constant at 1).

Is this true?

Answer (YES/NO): YES